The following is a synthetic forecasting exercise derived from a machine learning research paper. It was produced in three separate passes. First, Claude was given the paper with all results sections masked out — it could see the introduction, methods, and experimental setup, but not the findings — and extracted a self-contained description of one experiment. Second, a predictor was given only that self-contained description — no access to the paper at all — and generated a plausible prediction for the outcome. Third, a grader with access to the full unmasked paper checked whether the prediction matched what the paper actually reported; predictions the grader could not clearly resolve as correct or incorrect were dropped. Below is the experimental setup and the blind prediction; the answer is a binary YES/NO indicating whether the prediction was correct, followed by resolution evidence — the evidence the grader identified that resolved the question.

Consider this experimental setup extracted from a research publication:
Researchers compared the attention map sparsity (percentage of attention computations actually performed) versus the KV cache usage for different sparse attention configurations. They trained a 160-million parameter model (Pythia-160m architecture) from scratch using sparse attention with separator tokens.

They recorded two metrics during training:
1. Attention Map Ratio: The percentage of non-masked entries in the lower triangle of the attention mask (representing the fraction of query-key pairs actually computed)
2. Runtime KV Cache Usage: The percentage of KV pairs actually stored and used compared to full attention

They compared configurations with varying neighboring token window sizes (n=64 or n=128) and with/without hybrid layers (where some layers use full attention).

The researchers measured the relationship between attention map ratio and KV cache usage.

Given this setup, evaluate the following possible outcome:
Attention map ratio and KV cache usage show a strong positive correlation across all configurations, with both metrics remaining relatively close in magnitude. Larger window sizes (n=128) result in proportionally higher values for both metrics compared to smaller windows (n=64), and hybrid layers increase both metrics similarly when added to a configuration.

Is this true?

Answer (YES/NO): YES